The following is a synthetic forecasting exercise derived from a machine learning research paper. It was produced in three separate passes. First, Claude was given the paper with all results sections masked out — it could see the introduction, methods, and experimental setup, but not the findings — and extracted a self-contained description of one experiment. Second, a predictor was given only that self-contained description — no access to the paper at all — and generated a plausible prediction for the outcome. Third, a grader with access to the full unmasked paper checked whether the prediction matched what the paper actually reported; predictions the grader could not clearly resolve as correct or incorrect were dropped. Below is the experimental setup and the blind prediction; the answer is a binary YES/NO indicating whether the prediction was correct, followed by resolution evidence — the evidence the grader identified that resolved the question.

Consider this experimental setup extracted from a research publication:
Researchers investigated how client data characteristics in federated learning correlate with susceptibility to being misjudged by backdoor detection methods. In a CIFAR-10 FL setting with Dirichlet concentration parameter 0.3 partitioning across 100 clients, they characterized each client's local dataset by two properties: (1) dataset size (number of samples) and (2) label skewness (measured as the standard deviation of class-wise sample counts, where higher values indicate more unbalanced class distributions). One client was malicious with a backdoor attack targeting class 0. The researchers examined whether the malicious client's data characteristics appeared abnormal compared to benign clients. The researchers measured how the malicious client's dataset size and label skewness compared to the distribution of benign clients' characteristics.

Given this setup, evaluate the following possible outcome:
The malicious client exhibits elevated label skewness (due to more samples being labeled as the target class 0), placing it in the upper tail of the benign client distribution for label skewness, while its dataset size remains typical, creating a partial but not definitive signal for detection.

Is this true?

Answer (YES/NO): NO